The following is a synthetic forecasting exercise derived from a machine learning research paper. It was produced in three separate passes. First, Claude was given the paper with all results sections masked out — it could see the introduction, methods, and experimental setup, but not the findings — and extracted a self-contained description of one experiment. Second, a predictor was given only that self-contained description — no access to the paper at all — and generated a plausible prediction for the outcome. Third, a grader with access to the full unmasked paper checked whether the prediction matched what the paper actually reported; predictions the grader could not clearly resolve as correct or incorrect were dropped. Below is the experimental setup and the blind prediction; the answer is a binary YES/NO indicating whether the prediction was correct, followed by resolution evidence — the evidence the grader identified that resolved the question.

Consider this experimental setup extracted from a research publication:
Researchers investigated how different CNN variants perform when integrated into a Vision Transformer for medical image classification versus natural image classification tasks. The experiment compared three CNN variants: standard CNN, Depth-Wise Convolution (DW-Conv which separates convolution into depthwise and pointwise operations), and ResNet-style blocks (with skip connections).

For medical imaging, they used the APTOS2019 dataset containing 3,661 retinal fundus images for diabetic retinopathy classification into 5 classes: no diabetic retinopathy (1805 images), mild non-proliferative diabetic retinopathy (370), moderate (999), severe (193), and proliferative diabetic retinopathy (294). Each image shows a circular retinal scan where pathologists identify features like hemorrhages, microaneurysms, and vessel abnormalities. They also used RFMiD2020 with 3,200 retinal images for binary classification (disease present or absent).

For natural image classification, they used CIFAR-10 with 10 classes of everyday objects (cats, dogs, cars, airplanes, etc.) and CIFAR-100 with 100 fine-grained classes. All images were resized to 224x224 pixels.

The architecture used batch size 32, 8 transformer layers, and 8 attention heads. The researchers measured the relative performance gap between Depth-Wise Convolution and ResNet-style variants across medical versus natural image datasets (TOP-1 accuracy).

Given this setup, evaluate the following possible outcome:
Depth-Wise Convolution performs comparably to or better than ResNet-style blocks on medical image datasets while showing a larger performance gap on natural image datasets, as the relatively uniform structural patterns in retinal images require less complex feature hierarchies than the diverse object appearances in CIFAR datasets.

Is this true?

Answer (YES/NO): YES